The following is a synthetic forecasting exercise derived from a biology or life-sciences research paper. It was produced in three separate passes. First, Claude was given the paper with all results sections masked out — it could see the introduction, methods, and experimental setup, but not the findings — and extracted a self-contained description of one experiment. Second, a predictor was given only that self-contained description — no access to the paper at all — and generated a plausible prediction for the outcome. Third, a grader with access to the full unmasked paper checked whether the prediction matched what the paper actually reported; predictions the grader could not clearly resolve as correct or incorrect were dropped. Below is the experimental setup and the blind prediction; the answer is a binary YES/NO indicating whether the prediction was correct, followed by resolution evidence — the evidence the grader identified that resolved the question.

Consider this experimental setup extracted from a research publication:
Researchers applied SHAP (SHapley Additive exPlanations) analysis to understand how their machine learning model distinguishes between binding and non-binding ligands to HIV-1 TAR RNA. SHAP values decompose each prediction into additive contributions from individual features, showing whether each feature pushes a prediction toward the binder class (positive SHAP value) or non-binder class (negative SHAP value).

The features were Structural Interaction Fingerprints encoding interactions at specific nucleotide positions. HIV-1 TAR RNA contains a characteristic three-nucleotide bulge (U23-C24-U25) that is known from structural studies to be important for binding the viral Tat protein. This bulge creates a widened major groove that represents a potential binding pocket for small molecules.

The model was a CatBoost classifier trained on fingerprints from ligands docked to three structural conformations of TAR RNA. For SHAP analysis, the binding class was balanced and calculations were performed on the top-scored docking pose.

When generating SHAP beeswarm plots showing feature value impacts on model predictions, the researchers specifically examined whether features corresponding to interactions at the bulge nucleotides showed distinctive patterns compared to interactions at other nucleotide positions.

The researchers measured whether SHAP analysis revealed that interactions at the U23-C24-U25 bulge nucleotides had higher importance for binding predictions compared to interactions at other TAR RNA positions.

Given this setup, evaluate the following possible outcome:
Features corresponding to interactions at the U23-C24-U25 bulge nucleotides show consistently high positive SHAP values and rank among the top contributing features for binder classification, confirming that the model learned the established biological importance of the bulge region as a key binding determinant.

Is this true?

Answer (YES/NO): NO